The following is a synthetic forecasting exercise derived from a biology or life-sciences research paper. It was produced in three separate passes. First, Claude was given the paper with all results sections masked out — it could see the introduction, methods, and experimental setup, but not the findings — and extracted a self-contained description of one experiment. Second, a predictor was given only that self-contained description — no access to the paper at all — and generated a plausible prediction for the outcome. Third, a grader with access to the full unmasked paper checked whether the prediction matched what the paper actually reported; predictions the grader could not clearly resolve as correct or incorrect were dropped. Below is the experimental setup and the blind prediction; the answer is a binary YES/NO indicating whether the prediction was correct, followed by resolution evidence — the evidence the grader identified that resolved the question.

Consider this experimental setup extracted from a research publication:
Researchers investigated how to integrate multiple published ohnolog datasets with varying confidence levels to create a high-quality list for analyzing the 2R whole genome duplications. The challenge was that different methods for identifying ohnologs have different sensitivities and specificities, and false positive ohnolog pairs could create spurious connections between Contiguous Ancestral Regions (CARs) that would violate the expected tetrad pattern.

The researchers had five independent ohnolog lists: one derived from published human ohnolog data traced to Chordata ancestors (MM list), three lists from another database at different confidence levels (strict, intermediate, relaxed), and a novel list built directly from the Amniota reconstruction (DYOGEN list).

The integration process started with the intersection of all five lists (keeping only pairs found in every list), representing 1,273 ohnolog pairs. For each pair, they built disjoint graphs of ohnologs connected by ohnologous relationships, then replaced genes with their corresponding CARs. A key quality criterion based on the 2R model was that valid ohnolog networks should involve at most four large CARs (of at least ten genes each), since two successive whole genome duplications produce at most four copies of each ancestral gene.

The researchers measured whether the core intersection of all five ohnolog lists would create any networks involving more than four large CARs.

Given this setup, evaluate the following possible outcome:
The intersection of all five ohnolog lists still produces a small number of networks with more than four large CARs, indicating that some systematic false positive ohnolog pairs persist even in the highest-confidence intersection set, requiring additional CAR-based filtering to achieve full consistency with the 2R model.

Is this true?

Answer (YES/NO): NO